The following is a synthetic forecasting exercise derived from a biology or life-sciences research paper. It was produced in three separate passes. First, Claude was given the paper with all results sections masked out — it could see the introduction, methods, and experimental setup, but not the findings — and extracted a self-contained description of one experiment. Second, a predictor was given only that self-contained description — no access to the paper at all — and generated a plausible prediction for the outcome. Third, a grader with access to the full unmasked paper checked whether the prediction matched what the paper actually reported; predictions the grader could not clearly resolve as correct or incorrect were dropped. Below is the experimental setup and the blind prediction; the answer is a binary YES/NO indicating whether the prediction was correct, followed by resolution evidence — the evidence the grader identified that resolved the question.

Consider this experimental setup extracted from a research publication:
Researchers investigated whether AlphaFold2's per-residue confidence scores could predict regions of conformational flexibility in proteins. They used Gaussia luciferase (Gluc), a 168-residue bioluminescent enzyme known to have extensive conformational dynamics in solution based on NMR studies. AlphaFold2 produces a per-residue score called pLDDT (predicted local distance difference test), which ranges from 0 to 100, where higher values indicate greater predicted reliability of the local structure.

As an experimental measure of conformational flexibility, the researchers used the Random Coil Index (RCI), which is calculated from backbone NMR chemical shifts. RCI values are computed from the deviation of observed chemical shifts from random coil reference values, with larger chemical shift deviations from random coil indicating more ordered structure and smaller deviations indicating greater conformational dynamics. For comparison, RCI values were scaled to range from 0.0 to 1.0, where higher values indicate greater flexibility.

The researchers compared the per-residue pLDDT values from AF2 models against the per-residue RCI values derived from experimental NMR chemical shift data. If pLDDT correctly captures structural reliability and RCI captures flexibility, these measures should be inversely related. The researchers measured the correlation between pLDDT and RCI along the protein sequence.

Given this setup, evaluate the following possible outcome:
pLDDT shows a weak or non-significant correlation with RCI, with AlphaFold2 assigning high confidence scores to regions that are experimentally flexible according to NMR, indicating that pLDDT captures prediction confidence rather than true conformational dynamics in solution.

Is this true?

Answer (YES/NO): NO